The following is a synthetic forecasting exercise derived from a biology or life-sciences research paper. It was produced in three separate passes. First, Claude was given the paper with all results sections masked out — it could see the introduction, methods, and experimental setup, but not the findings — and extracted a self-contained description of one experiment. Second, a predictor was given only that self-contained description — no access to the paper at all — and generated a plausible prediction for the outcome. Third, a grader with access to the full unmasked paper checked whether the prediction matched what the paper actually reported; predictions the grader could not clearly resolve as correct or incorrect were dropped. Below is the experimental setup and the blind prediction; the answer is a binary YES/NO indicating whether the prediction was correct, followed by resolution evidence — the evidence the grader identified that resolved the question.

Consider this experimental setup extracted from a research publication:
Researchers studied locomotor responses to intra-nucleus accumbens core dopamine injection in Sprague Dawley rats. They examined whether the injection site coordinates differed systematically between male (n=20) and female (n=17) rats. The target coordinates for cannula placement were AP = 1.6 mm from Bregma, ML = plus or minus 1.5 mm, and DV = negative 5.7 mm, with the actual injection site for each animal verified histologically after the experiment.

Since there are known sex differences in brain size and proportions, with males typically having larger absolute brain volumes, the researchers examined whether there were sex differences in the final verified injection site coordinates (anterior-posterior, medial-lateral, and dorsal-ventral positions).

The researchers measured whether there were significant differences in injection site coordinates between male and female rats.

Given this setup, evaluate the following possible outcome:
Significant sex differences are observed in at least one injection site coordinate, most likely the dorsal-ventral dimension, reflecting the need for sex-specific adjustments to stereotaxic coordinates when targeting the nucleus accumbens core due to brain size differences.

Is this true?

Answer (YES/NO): NO